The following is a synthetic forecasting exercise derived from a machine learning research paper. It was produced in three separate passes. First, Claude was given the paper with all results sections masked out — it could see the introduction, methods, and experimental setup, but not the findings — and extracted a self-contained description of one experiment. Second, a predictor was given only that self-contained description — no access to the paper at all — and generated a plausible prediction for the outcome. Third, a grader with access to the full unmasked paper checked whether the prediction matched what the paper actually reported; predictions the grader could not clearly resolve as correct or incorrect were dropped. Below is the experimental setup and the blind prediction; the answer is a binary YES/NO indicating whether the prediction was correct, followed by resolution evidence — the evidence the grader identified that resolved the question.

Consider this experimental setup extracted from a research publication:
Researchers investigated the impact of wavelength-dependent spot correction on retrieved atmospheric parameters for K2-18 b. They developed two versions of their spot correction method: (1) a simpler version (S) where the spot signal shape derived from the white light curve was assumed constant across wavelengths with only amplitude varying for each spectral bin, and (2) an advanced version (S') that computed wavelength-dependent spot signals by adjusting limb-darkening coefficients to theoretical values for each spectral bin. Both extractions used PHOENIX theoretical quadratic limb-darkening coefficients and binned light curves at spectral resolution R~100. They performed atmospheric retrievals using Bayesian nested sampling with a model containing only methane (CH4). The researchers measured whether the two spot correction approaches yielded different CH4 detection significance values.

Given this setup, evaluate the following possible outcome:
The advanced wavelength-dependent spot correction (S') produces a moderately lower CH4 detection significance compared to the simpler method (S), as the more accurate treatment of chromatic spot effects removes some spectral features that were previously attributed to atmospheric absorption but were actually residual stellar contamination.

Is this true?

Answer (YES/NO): NO